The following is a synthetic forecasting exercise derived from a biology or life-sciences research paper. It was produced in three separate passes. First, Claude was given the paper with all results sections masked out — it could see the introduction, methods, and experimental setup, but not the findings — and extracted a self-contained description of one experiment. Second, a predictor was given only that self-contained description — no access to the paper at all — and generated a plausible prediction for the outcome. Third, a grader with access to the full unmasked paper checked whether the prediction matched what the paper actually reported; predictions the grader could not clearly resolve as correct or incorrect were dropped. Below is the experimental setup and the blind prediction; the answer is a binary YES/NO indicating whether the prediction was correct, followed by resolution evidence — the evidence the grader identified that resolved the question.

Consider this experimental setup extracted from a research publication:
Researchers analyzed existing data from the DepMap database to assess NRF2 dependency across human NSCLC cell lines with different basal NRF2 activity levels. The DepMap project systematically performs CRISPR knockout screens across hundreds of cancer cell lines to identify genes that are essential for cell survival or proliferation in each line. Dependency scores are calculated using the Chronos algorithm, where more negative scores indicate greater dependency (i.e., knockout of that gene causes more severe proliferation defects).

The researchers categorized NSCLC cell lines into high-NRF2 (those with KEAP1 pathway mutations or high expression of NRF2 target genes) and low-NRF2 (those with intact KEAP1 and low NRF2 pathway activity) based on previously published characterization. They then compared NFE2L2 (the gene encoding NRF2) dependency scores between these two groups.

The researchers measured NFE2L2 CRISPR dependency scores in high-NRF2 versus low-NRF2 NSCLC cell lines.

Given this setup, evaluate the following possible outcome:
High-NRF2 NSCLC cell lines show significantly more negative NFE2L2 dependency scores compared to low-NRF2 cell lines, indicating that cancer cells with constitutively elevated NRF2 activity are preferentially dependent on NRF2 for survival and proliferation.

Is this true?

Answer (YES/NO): YES